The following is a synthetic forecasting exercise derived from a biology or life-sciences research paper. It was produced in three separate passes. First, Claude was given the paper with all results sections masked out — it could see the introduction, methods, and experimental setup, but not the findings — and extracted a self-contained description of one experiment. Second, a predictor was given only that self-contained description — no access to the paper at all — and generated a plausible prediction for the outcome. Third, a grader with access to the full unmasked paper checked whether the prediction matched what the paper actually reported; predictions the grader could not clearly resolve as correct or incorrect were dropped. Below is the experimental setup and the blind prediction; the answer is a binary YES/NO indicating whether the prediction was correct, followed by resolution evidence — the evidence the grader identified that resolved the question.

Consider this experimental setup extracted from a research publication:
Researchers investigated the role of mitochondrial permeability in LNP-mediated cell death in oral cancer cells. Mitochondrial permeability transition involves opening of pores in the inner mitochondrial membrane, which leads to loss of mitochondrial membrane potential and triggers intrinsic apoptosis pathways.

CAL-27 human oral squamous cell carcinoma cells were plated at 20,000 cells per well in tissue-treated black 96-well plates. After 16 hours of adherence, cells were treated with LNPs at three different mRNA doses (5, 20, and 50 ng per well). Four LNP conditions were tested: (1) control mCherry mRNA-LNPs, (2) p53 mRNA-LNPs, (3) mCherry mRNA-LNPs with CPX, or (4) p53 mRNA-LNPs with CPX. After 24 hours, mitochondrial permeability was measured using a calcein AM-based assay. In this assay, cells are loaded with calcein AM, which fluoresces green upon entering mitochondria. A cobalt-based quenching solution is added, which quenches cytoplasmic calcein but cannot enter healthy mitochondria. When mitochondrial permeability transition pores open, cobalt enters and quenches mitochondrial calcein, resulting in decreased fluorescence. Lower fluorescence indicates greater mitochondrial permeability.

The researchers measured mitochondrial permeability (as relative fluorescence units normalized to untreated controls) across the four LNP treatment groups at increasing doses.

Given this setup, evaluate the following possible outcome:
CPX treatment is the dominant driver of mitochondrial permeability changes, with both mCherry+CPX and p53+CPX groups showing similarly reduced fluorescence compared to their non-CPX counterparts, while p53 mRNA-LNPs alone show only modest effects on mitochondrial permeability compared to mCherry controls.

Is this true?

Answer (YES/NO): NO